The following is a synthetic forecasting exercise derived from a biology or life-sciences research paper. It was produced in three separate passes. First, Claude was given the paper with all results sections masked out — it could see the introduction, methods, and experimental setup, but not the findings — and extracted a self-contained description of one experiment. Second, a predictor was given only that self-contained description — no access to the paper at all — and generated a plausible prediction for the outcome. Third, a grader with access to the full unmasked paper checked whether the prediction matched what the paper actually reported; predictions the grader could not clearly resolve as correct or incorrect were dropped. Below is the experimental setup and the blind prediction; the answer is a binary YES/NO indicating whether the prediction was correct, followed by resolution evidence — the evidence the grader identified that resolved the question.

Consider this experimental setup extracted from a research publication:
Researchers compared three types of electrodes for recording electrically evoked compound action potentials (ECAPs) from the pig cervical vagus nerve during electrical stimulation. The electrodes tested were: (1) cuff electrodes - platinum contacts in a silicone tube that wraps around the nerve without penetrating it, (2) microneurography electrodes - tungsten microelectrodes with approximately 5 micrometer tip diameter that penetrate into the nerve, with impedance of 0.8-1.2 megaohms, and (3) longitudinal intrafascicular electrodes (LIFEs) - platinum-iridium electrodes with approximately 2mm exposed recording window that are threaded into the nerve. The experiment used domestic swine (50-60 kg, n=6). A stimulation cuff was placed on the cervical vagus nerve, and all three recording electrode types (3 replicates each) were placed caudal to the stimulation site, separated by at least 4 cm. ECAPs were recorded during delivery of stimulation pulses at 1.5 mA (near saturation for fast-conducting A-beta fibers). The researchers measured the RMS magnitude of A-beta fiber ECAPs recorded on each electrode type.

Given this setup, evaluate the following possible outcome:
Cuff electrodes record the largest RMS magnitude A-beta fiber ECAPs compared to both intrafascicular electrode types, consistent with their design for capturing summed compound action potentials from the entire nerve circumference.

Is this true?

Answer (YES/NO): YES